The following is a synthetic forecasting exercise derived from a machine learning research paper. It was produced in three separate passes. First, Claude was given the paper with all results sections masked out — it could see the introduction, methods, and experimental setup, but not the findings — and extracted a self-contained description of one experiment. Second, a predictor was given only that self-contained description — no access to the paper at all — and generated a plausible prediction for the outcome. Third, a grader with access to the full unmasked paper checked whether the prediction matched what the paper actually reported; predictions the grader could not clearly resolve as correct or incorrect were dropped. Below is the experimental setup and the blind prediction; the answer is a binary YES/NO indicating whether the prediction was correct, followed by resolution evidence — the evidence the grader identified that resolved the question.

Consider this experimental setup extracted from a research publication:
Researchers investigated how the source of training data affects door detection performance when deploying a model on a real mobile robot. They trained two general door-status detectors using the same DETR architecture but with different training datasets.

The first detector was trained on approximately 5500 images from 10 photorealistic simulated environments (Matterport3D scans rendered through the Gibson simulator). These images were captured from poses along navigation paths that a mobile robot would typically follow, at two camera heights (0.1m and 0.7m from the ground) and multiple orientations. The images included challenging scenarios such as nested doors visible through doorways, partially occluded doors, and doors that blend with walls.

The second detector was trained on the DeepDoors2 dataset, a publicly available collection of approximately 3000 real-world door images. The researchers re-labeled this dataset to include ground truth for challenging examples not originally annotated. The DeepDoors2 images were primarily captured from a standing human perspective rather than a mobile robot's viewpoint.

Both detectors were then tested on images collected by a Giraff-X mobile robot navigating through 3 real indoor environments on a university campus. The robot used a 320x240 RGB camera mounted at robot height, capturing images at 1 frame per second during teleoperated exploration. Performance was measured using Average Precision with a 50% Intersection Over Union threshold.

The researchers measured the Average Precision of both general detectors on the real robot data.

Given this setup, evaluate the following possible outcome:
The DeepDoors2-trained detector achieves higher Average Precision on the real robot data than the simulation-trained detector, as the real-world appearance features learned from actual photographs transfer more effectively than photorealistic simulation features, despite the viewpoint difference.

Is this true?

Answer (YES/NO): NO